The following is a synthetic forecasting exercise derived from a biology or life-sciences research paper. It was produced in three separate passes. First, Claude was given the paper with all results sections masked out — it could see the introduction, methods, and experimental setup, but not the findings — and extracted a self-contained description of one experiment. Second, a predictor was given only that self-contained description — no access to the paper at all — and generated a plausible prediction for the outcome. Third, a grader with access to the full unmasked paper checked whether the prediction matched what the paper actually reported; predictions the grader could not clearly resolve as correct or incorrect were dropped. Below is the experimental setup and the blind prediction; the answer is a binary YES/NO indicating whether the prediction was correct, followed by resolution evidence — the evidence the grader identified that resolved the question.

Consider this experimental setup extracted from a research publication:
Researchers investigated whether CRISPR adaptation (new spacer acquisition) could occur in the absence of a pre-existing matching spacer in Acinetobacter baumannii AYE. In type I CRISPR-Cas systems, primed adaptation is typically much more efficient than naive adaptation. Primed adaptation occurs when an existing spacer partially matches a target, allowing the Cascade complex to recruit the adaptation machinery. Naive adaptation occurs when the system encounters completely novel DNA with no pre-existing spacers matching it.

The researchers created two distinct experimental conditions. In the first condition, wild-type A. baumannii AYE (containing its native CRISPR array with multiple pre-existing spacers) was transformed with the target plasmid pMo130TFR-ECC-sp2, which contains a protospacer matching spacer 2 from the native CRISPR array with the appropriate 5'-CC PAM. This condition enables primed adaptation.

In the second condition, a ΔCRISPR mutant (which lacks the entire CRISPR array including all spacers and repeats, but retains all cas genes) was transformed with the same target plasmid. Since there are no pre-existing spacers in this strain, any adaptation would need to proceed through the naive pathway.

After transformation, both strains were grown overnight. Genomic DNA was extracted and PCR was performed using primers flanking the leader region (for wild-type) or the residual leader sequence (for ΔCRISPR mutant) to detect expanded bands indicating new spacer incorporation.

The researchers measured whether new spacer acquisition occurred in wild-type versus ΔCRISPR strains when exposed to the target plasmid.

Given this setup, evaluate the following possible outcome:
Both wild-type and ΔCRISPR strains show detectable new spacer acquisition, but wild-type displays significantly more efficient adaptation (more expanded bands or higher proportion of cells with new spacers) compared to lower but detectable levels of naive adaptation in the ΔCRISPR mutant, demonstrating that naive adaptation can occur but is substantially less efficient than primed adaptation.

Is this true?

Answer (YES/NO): NO